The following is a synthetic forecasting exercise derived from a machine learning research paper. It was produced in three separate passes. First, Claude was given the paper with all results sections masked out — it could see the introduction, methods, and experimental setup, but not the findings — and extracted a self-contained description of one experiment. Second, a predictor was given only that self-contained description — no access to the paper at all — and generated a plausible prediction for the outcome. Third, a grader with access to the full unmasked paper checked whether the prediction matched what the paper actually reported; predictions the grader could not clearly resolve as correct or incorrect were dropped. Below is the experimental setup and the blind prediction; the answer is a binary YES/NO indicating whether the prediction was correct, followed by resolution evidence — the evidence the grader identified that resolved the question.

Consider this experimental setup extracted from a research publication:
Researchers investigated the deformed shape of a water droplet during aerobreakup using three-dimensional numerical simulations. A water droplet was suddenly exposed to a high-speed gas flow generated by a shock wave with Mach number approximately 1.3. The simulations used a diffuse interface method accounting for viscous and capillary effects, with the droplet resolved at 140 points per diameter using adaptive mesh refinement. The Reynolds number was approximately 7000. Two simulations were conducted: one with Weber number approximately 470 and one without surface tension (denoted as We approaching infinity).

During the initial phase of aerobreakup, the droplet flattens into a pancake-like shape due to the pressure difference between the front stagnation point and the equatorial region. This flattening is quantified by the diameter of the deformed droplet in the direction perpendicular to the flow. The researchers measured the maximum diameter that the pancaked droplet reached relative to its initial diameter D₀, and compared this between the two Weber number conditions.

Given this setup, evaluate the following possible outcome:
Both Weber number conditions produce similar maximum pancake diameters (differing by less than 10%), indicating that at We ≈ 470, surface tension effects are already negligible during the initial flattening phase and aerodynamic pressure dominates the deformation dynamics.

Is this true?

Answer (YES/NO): YES